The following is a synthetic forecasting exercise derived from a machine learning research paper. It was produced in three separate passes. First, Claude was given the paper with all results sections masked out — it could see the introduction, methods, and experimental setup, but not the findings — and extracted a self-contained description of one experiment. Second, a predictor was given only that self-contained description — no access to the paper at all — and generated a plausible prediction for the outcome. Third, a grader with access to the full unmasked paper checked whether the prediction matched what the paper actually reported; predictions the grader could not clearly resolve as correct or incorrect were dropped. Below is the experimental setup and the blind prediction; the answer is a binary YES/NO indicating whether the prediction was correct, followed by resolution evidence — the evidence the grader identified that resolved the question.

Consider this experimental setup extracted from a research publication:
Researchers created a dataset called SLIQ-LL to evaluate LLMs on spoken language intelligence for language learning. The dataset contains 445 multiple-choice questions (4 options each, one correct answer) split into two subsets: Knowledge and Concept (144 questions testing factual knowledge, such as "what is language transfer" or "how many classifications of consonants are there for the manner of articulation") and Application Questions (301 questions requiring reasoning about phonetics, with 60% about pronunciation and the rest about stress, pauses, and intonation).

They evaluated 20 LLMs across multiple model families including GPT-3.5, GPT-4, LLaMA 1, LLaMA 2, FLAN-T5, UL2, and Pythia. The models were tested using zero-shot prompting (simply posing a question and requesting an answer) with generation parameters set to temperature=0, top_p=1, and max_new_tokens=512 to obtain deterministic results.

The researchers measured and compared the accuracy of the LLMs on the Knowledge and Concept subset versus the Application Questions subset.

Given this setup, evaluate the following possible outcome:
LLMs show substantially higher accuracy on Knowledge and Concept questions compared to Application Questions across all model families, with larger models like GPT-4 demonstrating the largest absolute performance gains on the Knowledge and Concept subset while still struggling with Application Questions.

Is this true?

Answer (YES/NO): NO